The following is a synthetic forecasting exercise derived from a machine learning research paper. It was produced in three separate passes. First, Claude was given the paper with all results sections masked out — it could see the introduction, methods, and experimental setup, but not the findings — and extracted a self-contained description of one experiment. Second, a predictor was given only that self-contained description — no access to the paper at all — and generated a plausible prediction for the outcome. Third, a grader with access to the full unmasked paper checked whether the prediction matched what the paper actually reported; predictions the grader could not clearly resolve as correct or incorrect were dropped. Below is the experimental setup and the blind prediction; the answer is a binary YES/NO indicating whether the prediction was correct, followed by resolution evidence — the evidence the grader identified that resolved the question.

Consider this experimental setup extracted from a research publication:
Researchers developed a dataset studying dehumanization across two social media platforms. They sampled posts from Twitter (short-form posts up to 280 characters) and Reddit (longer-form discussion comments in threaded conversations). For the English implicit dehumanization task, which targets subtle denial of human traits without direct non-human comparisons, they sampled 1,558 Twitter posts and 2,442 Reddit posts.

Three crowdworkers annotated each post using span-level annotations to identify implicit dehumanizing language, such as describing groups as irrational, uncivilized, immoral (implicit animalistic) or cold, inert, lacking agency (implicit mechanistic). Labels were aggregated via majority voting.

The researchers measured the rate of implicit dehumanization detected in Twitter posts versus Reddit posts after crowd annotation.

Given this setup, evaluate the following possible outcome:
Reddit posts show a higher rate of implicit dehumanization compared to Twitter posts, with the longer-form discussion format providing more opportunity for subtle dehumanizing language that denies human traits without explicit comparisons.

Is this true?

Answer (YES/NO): NO